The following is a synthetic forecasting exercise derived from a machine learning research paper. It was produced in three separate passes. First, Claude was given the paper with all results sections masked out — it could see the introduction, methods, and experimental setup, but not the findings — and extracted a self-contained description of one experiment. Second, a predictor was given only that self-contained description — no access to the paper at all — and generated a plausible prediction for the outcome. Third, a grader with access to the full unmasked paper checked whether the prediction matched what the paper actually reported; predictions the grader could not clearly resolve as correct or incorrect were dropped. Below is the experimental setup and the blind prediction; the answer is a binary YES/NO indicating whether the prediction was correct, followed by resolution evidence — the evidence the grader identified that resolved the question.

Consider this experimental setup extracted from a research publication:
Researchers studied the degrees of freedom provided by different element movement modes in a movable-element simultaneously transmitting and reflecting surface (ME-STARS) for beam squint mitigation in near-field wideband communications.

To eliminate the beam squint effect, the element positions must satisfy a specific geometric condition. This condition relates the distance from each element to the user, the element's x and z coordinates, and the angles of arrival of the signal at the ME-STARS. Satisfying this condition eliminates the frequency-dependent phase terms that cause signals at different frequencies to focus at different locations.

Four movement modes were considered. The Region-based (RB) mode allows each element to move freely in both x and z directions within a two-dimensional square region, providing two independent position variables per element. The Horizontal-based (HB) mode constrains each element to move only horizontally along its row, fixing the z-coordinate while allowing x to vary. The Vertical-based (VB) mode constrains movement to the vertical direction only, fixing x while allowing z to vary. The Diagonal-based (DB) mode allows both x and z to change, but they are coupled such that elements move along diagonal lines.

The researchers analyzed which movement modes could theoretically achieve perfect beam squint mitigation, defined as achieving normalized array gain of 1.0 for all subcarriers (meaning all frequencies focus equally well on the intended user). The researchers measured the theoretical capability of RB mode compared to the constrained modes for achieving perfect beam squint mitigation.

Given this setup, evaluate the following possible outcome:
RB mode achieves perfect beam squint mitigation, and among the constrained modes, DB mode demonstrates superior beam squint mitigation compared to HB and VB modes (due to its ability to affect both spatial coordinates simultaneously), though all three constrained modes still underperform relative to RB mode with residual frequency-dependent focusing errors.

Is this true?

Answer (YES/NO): NO